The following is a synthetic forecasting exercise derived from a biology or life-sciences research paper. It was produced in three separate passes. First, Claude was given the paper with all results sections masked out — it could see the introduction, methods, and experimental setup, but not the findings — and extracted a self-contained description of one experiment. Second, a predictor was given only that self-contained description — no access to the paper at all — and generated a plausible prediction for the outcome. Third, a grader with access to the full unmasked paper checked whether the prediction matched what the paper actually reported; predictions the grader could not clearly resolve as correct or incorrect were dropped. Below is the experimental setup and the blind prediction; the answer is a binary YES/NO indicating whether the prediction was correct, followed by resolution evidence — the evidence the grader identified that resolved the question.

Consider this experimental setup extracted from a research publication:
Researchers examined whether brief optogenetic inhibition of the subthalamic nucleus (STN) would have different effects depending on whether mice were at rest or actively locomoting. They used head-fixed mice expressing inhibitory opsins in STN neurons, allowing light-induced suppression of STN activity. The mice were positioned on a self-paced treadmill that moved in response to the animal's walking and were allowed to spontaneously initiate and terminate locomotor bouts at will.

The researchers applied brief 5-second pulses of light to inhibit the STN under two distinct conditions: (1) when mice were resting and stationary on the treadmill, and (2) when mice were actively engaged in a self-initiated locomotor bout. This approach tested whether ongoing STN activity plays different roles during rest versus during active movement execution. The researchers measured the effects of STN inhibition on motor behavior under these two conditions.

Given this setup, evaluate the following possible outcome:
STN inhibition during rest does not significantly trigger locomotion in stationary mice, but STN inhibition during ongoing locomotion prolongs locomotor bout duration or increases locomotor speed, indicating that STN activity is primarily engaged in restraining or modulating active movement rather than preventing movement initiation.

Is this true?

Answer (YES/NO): NO